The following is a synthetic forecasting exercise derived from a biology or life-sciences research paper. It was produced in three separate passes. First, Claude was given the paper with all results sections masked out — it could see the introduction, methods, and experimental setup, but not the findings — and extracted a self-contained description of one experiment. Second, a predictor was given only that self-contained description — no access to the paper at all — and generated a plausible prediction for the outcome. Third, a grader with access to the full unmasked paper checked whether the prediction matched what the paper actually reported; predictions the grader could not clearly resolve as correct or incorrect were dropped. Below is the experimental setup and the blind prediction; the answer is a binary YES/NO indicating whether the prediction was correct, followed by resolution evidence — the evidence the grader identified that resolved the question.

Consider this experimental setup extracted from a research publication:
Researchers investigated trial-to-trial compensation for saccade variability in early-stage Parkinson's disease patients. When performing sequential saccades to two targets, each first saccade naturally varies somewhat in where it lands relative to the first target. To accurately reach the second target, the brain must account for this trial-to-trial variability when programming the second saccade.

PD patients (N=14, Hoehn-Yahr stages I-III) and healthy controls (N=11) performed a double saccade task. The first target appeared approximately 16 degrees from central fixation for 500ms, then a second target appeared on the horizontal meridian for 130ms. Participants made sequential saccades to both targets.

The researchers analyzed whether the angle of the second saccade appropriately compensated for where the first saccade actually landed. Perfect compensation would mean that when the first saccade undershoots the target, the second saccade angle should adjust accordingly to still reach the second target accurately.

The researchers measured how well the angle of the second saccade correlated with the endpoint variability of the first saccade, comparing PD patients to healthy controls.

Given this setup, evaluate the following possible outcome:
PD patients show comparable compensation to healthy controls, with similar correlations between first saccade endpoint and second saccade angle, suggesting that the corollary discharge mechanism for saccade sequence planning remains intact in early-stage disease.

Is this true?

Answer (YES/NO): NO